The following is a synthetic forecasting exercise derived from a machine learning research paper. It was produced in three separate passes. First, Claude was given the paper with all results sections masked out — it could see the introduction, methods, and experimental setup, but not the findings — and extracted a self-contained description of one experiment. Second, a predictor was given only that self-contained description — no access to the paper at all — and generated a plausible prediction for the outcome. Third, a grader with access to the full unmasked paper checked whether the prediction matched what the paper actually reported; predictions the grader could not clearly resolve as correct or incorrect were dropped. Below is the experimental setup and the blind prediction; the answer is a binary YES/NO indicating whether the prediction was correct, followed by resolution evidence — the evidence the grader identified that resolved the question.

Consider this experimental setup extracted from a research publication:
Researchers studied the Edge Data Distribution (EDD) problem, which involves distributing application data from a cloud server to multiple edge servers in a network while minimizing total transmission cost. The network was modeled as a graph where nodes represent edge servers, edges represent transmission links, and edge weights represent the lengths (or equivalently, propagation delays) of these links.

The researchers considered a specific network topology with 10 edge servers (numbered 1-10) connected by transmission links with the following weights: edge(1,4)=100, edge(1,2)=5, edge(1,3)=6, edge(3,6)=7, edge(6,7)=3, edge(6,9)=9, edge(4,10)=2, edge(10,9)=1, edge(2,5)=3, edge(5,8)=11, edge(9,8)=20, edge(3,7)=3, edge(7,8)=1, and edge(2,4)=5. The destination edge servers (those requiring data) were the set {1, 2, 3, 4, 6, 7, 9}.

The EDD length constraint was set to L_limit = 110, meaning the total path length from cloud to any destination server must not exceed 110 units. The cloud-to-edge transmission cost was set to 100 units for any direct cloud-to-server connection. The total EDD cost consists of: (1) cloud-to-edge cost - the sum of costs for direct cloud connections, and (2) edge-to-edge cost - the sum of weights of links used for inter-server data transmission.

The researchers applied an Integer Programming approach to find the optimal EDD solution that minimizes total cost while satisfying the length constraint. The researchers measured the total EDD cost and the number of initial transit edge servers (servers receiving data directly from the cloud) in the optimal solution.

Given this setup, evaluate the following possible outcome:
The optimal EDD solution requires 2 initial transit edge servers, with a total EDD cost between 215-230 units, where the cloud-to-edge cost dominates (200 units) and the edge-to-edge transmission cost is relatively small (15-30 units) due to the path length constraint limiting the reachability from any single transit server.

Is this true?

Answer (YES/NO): YES